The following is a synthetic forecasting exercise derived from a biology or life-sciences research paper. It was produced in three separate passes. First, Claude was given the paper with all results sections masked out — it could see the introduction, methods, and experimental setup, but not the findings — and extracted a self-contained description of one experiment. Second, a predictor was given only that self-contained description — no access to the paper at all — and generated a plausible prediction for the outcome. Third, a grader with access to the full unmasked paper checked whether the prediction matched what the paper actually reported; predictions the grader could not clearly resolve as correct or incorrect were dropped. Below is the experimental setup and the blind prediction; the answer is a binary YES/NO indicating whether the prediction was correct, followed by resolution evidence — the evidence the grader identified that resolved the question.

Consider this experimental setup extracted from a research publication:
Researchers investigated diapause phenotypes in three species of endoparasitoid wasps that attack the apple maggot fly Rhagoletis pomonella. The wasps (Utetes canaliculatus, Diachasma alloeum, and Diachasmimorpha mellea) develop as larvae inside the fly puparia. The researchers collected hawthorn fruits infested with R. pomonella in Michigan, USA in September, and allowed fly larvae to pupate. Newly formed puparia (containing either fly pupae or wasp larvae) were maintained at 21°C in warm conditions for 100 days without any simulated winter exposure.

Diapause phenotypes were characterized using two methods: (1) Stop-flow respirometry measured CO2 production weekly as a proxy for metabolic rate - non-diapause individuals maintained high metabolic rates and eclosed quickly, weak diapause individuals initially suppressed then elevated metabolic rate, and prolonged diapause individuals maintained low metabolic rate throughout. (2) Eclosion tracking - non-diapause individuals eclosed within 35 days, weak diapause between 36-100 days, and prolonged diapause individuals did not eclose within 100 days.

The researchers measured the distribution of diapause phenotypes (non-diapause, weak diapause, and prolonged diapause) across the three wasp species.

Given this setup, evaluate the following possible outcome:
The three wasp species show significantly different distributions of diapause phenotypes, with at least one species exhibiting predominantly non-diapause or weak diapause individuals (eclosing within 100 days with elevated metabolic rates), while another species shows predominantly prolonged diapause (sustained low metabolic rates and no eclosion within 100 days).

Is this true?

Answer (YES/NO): YES